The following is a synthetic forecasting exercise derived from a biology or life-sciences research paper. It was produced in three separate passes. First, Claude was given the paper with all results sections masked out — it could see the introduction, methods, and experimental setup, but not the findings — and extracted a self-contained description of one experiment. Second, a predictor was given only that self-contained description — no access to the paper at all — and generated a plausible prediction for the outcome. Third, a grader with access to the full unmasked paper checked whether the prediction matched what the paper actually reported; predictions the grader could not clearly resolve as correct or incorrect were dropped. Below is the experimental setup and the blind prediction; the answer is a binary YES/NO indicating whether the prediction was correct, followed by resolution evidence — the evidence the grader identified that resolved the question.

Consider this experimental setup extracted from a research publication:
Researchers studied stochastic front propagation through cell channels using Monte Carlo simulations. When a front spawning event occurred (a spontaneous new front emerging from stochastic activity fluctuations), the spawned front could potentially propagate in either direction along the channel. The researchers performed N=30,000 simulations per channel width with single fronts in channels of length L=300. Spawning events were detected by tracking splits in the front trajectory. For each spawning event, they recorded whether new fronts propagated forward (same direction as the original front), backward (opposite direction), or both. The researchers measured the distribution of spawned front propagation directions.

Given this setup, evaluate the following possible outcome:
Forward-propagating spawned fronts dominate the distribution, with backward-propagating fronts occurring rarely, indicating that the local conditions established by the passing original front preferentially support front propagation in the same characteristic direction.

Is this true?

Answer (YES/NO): NO